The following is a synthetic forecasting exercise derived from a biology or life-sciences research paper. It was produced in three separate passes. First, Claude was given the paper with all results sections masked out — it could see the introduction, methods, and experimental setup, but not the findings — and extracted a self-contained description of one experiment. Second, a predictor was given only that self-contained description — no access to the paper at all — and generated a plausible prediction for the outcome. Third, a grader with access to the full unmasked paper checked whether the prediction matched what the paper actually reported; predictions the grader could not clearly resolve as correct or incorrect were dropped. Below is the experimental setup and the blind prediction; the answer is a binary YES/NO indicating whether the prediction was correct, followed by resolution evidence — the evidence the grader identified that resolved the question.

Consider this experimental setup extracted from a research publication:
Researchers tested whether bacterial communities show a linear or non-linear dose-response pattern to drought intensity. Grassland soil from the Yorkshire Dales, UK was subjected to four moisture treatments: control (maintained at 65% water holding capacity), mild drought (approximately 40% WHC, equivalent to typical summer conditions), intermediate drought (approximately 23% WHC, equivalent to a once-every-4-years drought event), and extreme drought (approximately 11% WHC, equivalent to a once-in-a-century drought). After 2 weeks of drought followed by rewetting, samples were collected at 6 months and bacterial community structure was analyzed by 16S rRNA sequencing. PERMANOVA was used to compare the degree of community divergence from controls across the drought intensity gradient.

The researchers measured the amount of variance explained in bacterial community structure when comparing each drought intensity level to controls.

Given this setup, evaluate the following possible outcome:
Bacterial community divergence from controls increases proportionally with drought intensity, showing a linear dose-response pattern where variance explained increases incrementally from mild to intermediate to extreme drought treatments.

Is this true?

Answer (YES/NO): NO